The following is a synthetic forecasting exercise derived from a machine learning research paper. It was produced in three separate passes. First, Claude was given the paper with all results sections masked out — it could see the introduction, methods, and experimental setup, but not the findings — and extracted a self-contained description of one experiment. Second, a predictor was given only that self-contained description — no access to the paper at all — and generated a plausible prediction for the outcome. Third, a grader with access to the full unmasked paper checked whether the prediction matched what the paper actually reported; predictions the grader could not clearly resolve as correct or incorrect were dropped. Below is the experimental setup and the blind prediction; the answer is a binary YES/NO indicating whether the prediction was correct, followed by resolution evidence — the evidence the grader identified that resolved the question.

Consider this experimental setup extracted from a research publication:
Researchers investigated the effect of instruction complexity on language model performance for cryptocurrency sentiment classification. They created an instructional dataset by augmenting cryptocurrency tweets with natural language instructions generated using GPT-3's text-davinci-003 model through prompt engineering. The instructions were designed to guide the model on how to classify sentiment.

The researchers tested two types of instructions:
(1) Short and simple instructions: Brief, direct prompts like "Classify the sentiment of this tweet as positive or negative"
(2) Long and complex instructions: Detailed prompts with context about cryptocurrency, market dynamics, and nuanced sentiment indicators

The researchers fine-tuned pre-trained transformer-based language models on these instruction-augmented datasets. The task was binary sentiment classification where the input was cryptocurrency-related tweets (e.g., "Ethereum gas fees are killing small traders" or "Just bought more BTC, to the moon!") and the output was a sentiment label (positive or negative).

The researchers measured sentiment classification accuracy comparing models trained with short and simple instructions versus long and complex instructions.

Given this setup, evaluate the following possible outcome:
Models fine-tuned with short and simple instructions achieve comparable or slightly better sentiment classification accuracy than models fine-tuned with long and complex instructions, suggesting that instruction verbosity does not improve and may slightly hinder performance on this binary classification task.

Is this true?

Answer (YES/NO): NO